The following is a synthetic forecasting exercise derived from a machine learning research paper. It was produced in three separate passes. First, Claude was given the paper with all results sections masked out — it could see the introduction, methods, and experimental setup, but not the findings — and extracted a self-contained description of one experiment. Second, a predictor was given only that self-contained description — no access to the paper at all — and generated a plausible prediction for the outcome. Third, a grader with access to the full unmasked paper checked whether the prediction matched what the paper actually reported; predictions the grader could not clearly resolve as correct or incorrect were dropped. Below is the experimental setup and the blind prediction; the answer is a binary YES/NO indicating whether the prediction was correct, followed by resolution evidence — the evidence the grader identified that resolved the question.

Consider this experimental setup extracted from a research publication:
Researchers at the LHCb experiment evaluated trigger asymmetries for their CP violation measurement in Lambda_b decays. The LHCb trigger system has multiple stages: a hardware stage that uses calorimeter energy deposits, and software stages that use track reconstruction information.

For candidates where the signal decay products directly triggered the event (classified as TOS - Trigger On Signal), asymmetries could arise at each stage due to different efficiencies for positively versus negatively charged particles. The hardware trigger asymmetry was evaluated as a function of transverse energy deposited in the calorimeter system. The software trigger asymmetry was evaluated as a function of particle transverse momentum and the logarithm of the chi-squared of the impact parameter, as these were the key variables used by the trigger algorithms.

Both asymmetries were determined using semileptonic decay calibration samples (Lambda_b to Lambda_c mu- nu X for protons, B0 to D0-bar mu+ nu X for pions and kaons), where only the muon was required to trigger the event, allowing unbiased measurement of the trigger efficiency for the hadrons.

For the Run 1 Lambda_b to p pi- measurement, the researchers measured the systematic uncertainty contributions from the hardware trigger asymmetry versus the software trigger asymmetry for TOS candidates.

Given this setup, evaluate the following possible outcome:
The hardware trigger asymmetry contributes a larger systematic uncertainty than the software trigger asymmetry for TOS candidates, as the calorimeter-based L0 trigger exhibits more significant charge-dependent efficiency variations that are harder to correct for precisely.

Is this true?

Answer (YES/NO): NO